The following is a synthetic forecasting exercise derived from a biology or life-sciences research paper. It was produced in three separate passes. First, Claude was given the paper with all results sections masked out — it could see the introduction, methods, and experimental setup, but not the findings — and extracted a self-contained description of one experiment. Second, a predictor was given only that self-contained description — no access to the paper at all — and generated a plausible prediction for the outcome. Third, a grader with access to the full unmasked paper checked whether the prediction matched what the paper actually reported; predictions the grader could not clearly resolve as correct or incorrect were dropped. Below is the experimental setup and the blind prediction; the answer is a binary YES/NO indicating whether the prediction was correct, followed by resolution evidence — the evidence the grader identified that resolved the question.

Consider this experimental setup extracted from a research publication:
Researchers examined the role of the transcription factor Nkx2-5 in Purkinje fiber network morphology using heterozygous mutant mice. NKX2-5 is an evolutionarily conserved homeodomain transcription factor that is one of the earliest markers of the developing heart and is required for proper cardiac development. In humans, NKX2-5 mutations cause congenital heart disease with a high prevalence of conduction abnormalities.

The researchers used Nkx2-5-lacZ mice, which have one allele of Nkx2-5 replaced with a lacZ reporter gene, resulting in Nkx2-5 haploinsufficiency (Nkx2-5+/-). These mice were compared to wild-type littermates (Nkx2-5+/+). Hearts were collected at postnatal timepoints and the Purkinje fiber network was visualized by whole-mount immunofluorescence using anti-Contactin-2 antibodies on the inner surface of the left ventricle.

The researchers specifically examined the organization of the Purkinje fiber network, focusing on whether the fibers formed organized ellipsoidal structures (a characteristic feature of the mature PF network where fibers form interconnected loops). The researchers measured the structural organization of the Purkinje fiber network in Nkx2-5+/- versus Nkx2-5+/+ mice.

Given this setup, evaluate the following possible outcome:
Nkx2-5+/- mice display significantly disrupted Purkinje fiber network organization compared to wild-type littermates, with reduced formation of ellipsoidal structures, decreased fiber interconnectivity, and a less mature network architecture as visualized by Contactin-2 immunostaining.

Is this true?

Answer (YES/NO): YES